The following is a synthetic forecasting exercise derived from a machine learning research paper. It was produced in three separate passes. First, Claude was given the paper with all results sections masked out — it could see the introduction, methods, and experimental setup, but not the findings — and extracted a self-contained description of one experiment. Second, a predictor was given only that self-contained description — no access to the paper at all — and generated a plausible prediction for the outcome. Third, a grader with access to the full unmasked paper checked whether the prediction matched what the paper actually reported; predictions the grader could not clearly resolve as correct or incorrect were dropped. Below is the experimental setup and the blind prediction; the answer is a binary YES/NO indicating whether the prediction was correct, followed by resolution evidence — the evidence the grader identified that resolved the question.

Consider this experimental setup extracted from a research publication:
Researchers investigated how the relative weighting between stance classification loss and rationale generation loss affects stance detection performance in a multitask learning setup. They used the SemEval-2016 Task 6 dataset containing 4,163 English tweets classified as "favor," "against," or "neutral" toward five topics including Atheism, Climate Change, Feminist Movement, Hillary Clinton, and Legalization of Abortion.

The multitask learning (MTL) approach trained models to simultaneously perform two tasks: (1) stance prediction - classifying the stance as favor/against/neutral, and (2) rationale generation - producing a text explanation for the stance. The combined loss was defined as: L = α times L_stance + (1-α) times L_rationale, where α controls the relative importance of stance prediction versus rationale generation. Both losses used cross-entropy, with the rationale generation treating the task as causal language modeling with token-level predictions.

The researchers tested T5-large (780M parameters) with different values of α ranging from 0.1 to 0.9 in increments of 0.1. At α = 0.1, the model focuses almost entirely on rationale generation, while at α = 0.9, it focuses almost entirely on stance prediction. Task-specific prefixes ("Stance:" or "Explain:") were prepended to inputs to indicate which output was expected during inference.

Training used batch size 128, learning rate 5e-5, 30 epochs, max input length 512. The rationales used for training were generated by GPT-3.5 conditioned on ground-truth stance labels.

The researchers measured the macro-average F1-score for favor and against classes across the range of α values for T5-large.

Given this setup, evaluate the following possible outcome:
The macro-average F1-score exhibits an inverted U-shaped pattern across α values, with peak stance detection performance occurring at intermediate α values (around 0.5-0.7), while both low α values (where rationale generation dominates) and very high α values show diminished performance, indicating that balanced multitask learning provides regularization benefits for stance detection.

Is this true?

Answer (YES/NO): NO